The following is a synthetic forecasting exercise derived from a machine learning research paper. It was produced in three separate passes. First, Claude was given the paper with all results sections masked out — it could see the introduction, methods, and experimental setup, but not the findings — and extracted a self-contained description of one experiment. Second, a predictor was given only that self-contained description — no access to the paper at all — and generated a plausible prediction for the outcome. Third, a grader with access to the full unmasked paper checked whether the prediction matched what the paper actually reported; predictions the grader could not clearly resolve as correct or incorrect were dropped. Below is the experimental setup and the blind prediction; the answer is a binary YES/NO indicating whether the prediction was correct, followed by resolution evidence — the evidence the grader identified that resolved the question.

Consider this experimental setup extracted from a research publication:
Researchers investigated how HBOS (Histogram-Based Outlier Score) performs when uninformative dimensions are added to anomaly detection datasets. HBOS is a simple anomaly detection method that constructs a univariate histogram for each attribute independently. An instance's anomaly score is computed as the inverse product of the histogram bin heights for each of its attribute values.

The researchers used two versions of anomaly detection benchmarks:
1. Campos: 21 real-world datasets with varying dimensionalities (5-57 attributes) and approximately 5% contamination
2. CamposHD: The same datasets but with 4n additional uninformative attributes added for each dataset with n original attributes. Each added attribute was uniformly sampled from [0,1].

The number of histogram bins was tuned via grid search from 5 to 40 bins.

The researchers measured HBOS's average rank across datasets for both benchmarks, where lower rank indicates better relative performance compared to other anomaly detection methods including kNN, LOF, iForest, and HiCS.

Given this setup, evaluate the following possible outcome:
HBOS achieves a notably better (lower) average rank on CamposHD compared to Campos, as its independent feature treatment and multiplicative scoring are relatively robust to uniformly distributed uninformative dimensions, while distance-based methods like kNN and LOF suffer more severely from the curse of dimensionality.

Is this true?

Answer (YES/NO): YES